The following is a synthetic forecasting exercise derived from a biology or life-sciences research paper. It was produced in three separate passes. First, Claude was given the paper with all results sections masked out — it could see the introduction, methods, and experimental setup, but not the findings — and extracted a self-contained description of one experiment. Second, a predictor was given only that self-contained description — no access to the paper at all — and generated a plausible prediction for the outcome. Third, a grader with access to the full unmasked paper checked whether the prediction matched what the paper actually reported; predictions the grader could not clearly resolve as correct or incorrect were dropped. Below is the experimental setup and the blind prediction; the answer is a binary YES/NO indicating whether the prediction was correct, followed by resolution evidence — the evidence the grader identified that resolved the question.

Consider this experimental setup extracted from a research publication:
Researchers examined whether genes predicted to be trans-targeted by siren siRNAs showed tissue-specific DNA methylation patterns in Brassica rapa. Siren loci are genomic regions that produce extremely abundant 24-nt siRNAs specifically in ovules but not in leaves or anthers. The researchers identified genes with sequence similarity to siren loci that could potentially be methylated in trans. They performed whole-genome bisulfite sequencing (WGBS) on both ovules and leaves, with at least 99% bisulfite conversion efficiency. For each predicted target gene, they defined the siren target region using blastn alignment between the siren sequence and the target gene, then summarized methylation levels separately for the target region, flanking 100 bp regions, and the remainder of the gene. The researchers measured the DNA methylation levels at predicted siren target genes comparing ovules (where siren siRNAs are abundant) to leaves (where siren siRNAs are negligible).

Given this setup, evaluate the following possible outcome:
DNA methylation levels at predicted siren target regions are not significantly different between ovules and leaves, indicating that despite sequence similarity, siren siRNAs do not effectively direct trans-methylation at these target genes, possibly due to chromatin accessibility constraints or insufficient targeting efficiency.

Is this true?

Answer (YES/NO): NO